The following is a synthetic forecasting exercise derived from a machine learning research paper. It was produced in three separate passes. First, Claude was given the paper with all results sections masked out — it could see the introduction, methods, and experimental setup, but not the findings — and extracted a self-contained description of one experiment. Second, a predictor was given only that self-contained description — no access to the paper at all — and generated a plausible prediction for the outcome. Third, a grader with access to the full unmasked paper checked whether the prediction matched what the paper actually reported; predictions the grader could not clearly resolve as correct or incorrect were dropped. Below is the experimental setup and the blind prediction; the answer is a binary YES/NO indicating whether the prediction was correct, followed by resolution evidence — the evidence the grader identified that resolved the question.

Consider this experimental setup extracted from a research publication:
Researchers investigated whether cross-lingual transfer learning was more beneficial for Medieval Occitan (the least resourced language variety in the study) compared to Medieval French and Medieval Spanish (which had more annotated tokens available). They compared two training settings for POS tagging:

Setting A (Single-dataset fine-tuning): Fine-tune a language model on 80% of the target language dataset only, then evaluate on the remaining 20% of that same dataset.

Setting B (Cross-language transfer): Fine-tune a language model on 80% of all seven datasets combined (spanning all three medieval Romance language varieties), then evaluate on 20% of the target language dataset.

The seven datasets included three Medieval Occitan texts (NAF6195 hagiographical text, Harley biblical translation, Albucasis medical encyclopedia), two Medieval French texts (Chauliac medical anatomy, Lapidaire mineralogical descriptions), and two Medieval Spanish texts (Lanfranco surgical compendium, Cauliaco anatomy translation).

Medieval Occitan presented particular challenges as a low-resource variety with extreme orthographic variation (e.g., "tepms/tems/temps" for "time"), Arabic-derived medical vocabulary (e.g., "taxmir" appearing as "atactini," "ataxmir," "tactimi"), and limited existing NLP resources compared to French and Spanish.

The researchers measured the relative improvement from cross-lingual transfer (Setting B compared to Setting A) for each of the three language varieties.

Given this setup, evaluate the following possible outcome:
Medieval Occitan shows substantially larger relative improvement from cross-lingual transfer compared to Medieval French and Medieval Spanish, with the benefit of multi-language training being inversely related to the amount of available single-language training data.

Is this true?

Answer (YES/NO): YES